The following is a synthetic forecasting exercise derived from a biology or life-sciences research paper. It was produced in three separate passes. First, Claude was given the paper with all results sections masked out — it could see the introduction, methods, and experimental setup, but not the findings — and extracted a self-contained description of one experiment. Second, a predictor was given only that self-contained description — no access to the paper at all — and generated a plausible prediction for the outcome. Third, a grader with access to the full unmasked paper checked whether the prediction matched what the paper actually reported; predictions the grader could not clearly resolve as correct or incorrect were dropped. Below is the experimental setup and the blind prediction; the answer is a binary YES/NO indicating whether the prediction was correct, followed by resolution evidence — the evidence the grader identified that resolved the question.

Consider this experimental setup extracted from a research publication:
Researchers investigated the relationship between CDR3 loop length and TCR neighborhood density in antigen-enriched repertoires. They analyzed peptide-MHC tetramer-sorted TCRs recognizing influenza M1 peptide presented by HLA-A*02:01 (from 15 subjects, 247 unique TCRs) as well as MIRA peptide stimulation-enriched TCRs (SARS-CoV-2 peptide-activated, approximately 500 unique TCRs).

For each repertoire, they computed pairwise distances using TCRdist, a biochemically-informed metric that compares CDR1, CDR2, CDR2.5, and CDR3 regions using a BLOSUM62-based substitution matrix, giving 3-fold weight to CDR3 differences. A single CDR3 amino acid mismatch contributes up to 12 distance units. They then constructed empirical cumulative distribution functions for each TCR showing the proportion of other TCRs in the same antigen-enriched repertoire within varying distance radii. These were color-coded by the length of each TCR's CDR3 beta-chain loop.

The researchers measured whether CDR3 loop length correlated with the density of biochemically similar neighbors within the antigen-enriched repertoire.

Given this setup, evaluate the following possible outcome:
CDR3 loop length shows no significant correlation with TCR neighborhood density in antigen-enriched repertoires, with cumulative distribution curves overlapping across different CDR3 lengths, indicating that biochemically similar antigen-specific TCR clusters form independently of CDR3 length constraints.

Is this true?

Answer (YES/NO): NO